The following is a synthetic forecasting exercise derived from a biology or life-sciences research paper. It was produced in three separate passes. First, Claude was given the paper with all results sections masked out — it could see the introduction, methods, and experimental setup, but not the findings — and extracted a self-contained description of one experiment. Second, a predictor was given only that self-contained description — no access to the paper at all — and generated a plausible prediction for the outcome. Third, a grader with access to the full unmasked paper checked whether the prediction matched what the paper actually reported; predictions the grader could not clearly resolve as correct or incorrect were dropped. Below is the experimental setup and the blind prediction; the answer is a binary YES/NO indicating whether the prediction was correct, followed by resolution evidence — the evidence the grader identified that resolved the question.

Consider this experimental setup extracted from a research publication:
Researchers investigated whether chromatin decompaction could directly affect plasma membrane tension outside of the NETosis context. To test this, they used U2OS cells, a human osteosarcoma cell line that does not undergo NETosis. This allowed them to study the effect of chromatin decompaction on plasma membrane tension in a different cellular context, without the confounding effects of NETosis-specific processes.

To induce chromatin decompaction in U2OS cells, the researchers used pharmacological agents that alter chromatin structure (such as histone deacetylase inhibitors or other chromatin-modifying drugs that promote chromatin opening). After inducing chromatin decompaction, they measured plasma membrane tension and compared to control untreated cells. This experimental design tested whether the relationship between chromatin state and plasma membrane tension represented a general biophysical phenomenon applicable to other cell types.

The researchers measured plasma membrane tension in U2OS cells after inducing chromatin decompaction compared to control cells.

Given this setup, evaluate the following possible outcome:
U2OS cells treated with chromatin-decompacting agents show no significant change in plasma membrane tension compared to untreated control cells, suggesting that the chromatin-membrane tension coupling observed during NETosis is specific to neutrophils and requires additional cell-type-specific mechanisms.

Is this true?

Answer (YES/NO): NO